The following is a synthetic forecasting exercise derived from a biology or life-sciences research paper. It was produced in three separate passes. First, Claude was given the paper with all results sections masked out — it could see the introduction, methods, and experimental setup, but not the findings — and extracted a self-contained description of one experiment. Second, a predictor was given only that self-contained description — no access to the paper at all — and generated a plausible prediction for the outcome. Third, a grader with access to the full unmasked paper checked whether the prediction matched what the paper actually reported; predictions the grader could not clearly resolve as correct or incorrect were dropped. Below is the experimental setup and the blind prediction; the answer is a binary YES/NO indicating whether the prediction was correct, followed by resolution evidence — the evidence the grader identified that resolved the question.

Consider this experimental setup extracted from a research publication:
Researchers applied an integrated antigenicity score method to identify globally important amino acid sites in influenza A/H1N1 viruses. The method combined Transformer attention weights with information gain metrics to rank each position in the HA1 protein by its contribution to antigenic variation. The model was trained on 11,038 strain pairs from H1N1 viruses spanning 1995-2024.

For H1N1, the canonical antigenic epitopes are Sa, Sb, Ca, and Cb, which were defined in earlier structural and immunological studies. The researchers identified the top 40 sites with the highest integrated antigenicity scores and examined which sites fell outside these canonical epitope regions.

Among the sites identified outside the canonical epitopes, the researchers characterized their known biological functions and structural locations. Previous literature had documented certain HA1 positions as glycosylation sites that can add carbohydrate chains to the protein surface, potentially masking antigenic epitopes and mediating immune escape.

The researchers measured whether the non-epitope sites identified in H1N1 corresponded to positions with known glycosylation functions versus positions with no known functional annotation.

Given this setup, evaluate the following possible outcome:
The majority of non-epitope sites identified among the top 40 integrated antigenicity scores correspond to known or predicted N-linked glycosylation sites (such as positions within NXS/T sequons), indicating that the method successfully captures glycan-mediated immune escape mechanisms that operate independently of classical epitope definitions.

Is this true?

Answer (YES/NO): NO